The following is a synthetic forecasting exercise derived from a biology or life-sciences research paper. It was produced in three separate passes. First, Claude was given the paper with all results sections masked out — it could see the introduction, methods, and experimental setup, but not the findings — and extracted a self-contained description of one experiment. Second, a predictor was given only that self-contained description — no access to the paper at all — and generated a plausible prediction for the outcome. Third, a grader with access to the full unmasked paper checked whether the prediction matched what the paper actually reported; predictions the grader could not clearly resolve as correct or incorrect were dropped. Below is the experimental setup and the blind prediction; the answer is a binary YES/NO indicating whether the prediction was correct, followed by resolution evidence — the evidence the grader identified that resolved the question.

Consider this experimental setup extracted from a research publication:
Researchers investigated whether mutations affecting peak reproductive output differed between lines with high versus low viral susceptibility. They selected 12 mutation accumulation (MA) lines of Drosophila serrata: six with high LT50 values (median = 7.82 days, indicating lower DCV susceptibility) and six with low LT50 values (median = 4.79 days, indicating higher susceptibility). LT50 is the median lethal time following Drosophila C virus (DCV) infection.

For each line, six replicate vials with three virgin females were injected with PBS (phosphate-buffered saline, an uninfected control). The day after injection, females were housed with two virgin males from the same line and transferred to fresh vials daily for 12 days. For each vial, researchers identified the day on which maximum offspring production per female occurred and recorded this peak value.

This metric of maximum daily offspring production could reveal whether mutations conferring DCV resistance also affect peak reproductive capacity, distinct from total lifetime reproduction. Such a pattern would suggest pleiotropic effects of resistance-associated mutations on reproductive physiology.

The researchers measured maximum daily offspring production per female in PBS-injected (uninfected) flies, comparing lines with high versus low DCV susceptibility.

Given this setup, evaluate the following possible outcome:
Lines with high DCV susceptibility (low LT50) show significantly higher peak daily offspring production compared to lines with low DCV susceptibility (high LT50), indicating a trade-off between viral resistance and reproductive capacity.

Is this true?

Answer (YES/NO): NO